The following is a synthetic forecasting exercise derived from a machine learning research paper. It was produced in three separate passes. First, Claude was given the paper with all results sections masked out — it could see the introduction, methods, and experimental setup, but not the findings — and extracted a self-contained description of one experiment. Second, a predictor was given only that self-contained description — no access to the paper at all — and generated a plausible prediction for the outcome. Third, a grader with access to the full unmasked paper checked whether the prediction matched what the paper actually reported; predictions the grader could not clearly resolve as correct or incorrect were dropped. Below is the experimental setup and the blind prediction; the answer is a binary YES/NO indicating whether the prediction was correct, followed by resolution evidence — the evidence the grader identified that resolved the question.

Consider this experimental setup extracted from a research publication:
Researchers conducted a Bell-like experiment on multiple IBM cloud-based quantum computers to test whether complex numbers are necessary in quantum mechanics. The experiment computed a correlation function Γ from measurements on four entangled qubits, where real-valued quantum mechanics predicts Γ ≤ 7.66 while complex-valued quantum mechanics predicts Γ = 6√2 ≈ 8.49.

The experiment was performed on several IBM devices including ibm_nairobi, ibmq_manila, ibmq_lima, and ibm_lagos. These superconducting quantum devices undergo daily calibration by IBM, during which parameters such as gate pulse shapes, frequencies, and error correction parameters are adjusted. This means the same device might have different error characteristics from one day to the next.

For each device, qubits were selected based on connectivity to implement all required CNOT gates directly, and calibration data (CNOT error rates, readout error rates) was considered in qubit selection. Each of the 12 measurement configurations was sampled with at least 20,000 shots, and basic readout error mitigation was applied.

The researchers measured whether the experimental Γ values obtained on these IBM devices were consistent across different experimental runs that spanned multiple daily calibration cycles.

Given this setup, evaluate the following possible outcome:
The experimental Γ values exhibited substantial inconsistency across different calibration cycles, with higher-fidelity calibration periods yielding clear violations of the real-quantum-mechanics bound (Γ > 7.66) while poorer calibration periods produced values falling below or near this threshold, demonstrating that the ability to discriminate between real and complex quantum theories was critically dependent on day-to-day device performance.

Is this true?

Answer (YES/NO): NO